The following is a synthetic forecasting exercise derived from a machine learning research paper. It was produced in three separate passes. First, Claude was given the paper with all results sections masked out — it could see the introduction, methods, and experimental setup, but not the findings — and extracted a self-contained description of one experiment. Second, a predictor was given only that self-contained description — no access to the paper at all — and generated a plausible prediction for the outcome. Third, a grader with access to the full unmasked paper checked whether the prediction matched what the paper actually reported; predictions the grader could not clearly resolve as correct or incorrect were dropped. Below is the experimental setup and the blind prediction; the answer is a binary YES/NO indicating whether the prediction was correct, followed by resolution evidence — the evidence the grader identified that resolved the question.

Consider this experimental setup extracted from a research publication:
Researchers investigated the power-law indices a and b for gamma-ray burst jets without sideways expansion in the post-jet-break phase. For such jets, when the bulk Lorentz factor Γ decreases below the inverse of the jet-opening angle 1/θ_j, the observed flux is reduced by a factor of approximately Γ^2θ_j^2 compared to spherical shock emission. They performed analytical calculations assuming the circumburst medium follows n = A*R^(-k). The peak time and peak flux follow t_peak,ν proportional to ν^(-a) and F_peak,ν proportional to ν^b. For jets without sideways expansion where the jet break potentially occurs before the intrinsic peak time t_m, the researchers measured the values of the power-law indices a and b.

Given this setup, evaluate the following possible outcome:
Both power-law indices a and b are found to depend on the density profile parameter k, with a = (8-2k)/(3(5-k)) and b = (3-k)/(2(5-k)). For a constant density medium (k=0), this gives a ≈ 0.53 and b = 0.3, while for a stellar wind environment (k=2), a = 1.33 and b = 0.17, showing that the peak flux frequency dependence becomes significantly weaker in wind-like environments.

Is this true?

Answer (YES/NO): NO